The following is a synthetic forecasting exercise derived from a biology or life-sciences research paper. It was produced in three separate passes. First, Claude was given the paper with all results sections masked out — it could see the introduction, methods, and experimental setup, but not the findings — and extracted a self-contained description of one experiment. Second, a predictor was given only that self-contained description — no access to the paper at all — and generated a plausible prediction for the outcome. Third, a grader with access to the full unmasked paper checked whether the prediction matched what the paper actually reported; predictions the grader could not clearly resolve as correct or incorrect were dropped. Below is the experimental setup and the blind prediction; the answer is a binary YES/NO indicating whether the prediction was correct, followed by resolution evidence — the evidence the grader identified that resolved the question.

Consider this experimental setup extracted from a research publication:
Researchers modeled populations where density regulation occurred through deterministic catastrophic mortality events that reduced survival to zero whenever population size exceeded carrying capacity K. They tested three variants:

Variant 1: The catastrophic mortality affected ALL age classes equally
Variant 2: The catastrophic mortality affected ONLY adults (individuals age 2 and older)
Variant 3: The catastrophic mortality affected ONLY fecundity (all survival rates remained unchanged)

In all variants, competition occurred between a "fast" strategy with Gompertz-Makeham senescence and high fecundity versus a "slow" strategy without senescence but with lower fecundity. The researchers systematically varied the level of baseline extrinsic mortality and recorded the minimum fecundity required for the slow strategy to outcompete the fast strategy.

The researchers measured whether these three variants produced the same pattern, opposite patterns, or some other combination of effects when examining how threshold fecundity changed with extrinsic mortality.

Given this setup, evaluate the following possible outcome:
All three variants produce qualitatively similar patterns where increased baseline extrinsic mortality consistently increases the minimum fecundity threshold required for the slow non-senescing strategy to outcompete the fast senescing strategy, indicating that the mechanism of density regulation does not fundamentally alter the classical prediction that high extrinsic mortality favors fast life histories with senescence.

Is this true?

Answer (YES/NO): NO